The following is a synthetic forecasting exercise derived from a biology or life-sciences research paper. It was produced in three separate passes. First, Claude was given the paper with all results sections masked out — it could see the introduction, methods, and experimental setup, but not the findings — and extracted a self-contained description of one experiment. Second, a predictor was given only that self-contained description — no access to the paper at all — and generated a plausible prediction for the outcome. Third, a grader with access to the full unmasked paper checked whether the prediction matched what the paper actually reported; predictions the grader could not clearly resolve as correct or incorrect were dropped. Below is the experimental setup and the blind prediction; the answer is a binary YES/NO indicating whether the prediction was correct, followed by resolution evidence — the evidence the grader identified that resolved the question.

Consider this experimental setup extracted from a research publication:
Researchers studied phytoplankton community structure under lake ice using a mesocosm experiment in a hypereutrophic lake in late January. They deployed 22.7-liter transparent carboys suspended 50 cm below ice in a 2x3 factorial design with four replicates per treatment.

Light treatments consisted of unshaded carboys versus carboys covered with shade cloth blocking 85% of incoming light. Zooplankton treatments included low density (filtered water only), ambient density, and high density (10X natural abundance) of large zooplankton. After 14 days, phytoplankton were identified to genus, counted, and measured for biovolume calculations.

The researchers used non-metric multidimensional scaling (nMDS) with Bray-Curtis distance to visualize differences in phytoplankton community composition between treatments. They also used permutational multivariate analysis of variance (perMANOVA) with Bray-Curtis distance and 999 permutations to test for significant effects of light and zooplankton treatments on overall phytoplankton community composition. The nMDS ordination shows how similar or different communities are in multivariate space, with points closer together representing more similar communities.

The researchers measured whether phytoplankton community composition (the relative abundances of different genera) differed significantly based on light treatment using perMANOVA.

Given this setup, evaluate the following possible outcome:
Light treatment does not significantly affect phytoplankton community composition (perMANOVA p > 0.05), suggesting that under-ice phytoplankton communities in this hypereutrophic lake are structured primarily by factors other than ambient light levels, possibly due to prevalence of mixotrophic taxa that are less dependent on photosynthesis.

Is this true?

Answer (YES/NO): NO